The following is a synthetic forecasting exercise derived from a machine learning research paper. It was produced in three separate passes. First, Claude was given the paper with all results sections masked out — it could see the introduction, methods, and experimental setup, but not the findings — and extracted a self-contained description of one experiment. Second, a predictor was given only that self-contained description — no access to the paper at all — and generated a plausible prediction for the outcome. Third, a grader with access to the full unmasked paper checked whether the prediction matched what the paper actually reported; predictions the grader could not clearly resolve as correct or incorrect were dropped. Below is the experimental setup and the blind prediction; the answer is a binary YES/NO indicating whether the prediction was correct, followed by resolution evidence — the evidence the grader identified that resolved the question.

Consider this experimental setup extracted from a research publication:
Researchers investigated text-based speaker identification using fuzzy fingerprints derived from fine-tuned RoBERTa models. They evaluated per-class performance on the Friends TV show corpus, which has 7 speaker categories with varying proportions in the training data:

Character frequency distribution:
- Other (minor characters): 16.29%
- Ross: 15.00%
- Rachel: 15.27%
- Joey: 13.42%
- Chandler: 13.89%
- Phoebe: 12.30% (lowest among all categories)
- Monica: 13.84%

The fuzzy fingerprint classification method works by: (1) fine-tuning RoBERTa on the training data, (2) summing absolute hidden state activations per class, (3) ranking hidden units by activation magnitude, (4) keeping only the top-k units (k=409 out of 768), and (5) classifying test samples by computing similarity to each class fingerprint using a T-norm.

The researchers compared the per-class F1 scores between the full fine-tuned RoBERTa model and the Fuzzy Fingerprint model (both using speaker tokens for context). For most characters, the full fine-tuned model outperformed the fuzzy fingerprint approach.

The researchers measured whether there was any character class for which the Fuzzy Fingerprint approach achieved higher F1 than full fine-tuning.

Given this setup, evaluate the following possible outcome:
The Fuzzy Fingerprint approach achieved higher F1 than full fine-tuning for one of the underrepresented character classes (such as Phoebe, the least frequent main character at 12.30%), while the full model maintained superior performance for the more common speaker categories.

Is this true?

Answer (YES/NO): NO